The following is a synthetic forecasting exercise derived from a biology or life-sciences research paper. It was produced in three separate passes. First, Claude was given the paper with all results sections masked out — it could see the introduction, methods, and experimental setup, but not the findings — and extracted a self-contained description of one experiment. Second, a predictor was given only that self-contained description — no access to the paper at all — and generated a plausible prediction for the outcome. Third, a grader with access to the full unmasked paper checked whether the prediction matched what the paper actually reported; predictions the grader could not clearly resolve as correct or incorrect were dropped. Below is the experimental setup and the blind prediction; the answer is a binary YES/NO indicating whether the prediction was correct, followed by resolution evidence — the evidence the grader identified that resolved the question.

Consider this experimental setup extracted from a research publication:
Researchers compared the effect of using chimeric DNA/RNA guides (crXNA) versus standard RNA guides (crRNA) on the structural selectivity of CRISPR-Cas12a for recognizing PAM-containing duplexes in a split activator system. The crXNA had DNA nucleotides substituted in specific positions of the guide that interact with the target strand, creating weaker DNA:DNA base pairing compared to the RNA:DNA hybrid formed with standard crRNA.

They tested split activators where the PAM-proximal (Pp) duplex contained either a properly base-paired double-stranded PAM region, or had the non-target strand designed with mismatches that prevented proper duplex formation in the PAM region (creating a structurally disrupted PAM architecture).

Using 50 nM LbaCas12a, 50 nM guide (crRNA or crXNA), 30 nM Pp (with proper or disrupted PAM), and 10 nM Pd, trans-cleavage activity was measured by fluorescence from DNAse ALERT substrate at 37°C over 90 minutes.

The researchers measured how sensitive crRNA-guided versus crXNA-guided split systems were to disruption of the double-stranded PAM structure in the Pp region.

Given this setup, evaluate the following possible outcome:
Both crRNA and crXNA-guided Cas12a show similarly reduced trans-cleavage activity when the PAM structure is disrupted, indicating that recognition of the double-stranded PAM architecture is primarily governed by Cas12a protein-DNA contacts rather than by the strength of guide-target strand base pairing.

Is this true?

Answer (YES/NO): NO